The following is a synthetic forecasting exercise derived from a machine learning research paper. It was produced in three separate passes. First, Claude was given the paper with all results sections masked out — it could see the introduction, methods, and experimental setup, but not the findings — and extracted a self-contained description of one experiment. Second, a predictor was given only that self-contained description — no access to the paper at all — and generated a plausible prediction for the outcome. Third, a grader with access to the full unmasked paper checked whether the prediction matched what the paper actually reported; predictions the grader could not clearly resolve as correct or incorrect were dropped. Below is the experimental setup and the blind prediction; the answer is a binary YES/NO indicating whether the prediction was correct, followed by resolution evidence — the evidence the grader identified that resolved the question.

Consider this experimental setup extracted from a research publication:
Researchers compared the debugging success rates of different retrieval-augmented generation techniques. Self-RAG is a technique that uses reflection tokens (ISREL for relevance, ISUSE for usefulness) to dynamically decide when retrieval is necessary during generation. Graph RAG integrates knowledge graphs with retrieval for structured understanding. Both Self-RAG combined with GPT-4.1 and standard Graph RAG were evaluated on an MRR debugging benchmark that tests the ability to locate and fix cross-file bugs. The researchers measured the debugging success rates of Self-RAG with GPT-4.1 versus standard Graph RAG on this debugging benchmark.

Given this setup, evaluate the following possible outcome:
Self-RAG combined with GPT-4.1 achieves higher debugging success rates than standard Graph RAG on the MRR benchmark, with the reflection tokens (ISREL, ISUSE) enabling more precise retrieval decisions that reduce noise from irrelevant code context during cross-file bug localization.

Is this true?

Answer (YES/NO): NO